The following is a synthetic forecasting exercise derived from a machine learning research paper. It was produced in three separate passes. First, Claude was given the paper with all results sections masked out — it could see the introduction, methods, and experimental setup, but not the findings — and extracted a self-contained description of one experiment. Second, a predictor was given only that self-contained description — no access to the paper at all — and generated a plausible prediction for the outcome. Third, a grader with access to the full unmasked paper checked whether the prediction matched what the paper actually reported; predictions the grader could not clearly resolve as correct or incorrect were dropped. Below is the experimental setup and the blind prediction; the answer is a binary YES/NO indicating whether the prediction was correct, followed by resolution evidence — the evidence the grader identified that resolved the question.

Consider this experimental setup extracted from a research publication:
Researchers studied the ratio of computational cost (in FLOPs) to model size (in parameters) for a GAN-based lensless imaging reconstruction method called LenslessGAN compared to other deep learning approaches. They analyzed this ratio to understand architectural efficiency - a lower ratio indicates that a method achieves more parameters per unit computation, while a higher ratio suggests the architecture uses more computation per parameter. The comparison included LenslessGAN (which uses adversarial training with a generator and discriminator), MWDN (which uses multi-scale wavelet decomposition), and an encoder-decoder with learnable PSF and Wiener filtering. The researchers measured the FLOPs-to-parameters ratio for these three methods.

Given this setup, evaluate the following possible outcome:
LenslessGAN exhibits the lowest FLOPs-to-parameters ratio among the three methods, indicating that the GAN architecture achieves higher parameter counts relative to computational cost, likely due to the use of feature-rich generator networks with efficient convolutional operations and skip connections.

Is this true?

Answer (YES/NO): YES